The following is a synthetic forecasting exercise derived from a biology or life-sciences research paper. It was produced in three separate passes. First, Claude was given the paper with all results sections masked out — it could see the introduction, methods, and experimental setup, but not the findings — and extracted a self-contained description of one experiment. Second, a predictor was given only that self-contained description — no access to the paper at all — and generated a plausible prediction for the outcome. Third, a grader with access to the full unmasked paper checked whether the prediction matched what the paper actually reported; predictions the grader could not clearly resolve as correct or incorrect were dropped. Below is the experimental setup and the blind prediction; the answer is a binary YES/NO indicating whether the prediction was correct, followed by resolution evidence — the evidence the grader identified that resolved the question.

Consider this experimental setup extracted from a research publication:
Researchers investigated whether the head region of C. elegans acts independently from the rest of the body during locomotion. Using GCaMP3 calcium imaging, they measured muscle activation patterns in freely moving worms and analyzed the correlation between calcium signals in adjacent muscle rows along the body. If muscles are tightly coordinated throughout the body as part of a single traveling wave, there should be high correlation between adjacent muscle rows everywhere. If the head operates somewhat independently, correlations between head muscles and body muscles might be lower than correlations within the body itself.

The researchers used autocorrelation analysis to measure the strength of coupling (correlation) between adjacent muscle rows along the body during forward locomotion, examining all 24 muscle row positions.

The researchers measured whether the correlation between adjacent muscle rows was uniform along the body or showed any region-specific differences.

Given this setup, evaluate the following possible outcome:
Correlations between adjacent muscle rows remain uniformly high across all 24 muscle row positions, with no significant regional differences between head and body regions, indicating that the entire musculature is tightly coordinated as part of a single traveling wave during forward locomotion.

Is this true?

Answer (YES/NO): NO